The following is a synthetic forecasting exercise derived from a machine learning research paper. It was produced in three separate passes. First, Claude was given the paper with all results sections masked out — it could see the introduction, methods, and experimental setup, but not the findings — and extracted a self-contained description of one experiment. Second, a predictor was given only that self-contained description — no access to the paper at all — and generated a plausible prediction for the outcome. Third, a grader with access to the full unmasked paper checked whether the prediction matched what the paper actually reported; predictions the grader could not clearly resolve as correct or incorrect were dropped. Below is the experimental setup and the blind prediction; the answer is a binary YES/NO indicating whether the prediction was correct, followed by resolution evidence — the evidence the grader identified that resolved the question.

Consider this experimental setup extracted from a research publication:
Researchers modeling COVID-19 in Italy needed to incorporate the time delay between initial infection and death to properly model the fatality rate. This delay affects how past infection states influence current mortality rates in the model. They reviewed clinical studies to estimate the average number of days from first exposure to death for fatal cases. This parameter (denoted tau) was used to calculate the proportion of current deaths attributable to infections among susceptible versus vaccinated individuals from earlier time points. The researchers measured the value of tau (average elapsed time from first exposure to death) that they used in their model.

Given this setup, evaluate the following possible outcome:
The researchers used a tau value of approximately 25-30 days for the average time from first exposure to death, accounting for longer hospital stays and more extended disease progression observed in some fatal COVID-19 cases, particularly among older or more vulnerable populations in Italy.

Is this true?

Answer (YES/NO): YES